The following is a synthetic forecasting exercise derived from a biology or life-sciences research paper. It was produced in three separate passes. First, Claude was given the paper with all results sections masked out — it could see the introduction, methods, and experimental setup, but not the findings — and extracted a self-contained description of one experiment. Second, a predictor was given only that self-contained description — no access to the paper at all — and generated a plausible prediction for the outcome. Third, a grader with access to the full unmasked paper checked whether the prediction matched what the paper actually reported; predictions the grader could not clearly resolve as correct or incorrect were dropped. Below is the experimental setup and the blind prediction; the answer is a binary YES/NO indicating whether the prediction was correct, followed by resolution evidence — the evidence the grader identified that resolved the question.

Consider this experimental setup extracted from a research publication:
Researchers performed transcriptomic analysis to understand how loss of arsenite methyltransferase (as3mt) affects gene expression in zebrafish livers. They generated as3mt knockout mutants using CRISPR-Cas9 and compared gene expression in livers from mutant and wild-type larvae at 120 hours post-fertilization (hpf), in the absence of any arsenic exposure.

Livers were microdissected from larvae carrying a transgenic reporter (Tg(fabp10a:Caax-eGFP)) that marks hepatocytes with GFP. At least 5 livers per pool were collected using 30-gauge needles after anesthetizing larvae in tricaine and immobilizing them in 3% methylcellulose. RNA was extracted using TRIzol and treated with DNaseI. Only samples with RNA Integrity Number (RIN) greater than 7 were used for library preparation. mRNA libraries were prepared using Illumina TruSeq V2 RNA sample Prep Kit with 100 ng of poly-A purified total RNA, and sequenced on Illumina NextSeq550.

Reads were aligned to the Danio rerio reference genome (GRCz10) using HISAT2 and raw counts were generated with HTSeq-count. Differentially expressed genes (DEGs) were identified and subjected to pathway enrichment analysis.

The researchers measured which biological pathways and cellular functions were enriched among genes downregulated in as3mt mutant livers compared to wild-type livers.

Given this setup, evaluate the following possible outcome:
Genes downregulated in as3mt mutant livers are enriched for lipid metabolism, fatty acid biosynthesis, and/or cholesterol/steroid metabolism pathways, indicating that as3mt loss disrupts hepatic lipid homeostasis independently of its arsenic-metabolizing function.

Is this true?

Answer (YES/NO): NO